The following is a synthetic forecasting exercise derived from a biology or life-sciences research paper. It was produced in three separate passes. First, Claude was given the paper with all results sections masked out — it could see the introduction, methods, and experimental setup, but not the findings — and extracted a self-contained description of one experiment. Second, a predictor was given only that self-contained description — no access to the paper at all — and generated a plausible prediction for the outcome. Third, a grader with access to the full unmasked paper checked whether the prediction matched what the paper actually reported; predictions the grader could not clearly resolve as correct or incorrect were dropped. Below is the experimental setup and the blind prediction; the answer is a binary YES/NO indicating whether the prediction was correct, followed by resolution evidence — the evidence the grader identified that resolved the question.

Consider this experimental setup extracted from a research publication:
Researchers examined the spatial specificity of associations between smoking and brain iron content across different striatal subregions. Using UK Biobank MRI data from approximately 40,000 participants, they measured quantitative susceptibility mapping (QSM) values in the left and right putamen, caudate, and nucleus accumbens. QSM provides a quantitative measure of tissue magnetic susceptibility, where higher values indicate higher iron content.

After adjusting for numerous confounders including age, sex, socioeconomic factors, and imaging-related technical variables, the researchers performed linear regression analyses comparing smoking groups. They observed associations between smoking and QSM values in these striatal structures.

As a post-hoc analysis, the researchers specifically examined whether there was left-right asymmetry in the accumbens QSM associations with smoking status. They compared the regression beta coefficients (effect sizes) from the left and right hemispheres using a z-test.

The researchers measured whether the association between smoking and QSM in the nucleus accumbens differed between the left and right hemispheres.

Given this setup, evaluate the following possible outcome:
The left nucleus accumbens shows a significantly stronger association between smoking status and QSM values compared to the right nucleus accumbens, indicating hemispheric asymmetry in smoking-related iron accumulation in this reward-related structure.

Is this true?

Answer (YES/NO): YES